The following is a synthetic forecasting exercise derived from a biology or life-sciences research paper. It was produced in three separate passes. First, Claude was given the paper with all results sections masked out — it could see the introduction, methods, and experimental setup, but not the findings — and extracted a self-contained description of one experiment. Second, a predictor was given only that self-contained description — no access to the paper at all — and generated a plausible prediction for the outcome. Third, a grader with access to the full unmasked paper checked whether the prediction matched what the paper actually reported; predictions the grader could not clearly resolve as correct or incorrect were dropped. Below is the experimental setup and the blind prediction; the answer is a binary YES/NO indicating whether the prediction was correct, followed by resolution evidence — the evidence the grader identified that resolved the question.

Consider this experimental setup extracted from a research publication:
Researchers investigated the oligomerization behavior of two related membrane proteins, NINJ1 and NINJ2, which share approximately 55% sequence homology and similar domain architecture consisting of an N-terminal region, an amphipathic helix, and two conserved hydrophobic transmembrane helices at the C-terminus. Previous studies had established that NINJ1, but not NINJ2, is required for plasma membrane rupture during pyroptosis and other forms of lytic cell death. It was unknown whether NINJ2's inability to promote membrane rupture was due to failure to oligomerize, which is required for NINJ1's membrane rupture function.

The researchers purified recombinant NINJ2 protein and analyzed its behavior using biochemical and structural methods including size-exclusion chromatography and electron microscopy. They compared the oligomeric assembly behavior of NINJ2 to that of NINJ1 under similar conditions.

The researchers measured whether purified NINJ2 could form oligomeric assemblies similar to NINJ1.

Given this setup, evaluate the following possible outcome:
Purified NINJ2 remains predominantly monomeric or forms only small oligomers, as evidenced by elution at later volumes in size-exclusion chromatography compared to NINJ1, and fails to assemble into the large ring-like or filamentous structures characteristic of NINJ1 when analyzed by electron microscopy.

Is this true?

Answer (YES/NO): NO